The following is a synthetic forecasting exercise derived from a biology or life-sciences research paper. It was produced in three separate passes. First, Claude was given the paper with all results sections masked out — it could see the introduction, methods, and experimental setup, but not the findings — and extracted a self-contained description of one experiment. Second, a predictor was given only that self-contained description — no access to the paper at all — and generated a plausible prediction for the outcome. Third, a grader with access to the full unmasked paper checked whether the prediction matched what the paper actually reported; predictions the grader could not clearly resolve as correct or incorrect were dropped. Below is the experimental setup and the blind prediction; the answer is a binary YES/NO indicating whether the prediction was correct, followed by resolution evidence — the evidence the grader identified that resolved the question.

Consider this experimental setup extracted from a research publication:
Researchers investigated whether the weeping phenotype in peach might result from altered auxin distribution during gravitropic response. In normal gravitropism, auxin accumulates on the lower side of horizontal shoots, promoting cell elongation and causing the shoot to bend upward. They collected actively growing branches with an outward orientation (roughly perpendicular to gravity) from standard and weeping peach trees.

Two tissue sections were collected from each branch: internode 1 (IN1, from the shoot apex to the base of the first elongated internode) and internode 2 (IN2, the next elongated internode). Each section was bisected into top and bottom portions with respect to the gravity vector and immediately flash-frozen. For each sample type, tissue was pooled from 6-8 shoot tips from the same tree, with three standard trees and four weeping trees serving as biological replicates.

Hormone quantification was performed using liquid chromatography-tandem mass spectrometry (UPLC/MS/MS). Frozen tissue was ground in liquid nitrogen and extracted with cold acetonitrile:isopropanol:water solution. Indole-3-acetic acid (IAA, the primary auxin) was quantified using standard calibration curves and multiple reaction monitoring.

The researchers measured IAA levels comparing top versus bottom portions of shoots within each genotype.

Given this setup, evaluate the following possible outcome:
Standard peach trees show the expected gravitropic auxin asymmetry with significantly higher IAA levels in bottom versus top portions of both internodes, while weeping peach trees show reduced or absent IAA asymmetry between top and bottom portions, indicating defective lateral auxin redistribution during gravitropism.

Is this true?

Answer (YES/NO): NO